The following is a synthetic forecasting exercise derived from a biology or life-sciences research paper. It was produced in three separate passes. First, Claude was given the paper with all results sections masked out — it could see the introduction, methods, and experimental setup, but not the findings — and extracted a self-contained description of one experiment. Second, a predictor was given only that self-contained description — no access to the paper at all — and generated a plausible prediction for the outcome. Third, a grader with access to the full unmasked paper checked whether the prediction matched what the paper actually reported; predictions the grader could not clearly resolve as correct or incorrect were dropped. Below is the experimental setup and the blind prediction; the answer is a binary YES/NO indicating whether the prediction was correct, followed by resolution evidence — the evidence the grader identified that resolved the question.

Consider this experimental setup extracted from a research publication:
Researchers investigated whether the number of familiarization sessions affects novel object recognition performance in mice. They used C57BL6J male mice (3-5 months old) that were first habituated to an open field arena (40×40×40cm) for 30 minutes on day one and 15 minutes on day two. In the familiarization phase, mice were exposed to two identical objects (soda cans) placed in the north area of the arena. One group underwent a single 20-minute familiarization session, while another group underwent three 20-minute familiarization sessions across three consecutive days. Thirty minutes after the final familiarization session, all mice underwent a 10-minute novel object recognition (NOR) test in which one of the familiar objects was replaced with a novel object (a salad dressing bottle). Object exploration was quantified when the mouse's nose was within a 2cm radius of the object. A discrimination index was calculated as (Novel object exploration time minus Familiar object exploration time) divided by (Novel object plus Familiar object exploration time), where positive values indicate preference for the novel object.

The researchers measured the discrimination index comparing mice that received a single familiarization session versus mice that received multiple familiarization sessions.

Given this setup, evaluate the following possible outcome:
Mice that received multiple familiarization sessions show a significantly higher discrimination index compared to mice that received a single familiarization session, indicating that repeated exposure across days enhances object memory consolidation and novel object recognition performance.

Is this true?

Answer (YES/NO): YES